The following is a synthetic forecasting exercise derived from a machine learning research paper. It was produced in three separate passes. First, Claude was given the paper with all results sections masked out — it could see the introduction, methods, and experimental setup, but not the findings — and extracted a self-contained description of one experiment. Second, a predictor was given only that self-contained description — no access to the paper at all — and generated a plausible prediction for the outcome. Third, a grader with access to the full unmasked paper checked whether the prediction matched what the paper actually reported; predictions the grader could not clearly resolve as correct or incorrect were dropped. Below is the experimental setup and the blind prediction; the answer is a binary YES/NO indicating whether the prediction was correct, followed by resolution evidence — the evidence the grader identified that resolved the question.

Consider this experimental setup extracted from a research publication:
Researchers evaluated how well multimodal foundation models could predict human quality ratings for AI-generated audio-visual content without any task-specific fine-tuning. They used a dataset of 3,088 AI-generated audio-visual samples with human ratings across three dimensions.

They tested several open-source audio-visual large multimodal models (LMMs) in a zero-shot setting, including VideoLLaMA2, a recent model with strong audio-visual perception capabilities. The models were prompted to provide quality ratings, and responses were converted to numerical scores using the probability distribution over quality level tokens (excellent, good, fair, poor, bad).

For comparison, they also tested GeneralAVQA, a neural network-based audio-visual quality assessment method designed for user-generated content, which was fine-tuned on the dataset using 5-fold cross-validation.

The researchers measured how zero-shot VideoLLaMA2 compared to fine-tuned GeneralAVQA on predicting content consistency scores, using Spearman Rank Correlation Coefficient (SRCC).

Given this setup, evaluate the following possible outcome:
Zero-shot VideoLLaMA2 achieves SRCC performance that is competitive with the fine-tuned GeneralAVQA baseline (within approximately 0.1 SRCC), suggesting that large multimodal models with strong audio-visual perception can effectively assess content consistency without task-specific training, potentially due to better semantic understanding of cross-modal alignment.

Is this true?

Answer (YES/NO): NO